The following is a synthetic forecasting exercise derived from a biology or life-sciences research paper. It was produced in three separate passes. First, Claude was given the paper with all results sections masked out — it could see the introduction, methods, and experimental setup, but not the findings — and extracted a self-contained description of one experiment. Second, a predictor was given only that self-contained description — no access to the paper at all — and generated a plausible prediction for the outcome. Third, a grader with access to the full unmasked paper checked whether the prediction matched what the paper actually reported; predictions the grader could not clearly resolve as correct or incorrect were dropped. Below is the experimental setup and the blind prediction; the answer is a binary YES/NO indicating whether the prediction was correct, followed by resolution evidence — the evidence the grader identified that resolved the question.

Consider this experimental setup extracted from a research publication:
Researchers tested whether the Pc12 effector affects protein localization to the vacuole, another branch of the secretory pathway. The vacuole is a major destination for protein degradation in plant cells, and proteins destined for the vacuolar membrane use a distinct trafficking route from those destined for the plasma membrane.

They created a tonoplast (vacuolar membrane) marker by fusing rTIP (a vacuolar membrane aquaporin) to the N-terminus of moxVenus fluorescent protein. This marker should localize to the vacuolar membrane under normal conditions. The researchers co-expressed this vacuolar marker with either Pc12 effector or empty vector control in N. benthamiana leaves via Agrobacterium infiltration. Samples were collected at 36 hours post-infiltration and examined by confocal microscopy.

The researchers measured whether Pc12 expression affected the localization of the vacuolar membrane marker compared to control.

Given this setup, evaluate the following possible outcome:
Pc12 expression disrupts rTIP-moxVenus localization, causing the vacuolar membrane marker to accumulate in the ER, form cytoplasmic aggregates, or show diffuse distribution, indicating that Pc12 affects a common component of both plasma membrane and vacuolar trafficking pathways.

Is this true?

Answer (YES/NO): NO